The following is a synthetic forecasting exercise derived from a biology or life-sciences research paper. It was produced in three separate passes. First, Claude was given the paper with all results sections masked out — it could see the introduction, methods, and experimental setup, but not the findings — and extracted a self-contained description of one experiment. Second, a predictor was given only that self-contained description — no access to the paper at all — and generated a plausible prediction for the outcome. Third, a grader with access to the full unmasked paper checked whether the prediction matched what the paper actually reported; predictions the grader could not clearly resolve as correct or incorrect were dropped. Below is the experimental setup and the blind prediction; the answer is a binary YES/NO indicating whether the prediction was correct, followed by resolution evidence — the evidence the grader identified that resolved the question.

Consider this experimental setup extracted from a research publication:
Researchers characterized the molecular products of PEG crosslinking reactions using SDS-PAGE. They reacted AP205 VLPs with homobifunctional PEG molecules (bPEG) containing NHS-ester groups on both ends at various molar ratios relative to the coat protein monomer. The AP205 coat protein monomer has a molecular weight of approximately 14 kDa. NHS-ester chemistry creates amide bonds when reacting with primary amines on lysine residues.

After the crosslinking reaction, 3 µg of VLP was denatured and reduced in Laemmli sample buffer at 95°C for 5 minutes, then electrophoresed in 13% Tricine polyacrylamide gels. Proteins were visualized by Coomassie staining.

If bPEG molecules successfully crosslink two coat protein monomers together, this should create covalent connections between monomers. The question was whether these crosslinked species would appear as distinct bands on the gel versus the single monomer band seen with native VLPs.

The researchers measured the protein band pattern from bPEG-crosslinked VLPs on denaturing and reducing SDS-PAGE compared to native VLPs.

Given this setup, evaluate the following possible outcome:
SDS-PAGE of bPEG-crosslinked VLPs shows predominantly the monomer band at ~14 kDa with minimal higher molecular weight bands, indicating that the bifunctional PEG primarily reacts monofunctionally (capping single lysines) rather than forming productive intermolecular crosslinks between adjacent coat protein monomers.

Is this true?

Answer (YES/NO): NO